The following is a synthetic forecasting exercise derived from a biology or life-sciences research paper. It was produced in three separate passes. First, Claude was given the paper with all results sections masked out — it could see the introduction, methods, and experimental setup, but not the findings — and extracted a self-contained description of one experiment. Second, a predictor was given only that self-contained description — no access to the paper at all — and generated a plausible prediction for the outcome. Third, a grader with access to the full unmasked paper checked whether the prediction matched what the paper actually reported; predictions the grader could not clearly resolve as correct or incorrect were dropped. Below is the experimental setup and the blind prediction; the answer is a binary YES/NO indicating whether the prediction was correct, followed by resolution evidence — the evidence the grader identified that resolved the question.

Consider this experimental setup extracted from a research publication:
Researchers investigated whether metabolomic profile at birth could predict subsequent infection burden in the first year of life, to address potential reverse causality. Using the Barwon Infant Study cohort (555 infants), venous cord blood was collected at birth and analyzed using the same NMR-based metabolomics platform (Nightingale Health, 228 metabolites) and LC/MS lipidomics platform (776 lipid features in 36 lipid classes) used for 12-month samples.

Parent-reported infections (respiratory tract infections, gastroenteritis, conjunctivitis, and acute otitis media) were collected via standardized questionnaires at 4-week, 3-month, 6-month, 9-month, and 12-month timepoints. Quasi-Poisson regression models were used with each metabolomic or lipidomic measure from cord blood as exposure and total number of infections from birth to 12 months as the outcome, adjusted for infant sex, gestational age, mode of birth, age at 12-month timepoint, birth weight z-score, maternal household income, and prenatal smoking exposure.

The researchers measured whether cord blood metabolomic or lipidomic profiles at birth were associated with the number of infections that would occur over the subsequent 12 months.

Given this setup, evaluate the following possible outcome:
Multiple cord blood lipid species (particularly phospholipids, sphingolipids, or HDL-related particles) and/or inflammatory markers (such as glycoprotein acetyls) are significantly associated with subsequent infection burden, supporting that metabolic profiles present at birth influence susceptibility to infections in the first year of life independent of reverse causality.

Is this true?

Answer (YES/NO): NO